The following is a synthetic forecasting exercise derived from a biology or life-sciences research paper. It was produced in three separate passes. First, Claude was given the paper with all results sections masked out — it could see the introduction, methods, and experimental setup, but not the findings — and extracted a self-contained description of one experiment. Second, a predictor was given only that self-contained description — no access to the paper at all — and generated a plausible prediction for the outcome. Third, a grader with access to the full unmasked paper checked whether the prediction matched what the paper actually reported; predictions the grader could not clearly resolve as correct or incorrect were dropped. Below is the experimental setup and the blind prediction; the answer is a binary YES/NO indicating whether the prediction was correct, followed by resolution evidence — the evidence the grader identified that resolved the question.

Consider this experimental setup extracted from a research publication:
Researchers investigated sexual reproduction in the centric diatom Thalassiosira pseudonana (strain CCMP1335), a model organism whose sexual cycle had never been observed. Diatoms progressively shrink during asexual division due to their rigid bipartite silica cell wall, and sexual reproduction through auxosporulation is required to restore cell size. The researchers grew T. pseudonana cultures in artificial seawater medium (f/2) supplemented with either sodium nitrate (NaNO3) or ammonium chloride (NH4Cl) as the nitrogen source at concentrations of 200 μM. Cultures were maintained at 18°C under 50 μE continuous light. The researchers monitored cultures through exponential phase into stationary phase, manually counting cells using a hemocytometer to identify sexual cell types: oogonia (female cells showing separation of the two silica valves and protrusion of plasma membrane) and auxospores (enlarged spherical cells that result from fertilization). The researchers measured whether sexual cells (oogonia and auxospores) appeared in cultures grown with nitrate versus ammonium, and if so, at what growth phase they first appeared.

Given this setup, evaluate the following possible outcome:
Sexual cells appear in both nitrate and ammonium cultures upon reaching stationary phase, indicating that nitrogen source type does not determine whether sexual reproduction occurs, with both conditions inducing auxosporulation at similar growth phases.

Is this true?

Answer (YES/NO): NO